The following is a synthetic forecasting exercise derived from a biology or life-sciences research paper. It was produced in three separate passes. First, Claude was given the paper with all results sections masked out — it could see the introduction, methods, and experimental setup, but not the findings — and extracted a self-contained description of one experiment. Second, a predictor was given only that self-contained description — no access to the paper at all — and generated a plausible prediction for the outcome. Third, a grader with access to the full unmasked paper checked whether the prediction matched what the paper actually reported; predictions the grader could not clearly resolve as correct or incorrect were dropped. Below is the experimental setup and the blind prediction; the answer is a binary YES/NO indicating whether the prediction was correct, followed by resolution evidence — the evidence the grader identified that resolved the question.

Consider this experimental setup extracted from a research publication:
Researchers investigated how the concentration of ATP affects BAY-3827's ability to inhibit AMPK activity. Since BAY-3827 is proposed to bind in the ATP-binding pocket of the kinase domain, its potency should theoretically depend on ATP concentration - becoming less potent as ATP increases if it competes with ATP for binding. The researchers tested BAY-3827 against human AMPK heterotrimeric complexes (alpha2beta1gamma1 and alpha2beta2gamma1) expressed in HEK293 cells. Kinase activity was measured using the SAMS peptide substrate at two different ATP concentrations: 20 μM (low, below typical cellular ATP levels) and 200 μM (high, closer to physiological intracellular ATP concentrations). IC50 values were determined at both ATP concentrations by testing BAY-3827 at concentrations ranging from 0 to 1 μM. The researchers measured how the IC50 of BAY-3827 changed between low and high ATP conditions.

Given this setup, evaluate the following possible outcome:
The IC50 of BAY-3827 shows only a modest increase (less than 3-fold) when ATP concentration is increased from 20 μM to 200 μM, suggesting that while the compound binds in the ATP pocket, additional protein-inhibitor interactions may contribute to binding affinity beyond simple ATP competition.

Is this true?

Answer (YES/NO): NO